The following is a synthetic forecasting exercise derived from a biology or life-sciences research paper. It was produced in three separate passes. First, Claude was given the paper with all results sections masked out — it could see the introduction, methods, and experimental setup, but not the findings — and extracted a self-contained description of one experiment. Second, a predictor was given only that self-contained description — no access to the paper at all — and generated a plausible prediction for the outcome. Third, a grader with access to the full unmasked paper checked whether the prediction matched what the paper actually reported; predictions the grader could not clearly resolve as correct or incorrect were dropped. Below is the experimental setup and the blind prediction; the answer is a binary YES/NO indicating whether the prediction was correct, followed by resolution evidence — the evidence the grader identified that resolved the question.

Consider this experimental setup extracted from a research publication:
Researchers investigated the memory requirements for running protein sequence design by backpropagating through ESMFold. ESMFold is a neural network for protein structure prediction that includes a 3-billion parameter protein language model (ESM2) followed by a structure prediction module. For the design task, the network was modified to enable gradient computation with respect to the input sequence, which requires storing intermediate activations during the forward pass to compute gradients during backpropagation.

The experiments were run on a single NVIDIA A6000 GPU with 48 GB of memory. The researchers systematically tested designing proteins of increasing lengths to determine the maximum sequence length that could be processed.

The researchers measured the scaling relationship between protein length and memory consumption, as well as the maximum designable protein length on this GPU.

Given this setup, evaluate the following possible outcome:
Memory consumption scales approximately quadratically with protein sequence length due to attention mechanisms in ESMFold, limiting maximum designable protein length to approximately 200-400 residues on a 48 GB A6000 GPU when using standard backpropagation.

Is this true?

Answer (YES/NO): NO